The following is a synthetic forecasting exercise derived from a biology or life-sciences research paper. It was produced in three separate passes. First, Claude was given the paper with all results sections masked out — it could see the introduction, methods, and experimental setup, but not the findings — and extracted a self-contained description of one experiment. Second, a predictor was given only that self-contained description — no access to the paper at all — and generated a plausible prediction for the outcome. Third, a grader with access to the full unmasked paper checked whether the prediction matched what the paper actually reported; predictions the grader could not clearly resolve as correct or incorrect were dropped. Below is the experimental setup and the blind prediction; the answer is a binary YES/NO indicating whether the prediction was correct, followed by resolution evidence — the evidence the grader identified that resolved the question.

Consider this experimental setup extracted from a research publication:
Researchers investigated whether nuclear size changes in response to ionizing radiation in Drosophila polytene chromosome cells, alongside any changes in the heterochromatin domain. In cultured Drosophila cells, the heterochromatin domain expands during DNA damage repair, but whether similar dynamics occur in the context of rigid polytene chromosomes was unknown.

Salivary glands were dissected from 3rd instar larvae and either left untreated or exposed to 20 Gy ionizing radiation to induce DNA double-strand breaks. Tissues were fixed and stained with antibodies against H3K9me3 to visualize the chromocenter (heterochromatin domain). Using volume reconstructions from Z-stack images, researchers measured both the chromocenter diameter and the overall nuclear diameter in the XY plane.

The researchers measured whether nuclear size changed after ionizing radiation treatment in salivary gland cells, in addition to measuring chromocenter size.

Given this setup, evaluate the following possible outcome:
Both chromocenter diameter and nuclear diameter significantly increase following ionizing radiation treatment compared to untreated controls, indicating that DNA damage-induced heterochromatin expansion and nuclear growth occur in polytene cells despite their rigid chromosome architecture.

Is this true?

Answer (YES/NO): NO